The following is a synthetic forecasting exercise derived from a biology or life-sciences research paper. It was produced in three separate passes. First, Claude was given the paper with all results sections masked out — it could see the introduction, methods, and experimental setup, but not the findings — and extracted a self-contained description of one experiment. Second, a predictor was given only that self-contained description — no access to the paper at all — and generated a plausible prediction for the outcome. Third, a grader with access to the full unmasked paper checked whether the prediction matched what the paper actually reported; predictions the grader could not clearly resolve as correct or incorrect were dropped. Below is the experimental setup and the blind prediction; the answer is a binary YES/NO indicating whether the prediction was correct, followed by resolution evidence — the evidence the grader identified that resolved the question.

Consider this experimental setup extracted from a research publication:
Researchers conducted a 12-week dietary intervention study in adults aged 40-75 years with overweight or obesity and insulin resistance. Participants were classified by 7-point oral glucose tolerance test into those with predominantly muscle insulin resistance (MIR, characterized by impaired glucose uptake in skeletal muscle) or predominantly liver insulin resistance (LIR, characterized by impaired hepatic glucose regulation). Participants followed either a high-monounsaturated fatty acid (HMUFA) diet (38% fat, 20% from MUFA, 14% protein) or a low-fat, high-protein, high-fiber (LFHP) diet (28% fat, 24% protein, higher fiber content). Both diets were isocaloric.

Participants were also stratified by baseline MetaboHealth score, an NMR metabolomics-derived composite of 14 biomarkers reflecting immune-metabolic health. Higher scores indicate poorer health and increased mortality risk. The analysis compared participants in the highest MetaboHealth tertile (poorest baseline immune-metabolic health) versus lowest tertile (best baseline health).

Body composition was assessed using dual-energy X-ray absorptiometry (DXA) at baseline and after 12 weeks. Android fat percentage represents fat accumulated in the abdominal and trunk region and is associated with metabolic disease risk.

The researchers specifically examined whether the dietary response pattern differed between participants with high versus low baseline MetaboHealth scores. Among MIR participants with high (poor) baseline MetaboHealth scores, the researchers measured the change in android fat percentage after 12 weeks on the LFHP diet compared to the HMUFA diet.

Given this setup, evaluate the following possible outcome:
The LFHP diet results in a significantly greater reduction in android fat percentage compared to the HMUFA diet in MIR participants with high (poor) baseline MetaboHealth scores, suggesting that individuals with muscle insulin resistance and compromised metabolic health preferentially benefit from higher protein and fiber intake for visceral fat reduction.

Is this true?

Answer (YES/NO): NO